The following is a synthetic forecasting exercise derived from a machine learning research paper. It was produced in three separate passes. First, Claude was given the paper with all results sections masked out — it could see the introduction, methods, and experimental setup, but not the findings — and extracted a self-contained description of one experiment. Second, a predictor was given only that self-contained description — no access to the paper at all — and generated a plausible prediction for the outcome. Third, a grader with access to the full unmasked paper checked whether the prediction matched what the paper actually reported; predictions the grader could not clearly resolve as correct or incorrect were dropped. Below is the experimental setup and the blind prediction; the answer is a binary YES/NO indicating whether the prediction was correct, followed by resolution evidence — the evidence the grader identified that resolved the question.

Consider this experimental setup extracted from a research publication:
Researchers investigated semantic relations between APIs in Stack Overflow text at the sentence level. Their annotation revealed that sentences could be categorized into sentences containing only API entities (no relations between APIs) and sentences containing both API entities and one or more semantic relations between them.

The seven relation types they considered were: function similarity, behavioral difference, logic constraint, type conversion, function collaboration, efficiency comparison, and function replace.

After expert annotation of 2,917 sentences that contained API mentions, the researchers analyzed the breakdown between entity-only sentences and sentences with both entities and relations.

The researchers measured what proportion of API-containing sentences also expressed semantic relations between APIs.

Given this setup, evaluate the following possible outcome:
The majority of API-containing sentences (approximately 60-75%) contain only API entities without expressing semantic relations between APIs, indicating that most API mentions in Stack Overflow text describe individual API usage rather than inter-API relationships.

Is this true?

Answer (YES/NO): NO